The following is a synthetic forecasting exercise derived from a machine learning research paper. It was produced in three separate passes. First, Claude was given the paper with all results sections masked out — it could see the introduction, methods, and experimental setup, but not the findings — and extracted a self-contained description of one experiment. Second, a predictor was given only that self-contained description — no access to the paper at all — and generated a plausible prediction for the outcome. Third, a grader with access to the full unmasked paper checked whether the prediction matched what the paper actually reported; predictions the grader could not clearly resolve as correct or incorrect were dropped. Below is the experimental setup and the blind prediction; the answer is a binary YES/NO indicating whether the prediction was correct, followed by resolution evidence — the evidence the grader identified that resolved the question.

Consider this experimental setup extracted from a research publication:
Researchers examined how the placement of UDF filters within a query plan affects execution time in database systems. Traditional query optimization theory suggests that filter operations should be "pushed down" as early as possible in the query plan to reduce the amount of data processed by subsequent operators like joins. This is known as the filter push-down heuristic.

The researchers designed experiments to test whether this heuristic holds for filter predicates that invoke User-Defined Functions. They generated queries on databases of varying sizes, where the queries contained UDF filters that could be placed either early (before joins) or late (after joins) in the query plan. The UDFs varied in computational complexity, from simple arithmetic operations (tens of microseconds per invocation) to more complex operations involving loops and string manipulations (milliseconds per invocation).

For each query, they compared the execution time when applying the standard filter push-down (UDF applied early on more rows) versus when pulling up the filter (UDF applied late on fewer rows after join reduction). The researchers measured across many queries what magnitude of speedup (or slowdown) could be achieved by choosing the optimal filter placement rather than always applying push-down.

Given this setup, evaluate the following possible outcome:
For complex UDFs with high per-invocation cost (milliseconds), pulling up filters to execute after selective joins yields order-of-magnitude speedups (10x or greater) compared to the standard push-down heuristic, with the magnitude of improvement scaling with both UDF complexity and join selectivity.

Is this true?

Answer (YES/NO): NO